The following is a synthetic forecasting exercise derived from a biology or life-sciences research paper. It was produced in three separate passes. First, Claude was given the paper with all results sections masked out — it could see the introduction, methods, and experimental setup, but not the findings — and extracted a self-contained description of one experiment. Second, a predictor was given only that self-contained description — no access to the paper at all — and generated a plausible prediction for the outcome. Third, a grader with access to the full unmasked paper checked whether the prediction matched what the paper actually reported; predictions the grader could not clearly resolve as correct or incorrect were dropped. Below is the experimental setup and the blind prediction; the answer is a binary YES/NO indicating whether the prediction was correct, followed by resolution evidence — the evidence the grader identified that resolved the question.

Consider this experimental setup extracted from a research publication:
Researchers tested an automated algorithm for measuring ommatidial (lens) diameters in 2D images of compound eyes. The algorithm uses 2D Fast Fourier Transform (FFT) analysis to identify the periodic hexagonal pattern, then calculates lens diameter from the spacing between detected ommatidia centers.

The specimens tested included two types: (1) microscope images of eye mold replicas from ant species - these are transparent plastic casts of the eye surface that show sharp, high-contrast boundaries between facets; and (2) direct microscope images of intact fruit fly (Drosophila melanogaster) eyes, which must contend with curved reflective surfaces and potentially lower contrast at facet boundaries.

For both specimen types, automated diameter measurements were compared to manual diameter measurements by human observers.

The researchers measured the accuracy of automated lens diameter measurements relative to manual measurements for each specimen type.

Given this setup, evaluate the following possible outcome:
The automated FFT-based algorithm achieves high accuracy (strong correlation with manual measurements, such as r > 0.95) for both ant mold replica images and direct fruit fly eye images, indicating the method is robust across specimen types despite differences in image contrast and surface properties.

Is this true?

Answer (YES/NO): NO